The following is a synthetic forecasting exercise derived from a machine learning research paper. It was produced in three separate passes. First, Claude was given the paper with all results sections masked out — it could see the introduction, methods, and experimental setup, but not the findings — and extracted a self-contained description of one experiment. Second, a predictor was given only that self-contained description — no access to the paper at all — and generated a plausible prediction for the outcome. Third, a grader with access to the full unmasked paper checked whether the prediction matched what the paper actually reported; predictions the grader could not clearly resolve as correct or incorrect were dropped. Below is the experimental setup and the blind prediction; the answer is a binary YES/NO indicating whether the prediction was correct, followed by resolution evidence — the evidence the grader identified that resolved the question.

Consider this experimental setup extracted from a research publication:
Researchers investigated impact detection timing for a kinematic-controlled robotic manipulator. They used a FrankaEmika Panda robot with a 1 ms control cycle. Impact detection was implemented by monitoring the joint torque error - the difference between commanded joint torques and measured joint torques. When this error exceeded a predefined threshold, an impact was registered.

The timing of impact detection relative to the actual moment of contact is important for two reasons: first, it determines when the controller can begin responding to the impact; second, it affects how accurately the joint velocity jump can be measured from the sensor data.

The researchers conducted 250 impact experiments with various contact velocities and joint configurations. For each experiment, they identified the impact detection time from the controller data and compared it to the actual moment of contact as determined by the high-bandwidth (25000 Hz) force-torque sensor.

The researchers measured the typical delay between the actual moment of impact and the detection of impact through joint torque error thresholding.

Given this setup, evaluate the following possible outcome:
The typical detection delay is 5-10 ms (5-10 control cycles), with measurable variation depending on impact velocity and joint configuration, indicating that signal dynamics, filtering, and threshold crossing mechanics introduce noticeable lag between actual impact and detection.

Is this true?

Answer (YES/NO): NO